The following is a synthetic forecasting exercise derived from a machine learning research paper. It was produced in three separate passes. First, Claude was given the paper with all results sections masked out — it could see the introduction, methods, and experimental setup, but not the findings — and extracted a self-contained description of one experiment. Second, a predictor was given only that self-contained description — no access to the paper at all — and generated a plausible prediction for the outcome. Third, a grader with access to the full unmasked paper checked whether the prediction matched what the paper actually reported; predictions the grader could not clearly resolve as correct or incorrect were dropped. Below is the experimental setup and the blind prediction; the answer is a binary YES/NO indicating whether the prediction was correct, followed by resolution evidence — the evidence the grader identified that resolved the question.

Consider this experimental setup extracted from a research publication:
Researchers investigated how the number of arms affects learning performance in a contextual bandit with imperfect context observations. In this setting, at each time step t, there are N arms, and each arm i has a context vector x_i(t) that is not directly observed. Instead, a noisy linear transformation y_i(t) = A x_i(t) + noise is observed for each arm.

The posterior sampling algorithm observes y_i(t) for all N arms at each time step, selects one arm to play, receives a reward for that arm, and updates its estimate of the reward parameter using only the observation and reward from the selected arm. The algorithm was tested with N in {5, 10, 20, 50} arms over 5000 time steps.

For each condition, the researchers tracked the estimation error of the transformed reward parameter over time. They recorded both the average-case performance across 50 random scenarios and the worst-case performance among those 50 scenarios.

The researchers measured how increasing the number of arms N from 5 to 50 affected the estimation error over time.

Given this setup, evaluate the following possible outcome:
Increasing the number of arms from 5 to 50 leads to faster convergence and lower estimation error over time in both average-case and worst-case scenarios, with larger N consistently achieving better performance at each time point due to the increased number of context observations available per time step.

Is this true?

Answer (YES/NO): NO